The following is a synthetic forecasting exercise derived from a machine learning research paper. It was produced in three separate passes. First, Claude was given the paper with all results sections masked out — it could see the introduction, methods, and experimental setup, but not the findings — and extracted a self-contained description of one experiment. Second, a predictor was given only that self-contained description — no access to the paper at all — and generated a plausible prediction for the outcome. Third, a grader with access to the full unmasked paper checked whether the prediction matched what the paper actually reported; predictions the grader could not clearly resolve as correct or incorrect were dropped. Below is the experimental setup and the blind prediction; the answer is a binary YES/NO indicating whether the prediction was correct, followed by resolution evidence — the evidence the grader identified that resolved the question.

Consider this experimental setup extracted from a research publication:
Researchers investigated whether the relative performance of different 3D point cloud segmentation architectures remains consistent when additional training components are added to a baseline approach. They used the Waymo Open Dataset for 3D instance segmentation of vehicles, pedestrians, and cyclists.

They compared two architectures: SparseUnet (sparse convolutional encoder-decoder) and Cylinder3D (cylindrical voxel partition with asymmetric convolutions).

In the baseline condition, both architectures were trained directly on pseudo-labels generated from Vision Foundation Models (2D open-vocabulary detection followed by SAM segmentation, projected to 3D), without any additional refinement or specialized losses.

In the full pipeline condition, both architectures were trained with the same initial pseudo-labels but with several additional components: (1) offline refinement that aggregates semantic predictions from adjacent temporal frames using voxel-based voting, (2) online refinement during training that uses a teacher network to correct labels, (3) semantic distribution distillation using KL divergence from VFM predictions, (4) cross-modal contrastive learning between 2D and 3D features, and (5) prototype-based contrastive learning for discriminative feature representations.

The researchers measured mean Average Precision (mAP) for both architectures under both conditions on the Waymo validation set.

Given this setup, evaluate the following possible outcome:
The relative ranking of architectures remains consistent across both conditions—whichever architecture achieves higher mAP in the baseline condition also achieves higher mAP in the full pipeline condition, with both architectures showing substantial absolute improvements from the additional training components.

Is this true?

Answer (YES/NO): YES